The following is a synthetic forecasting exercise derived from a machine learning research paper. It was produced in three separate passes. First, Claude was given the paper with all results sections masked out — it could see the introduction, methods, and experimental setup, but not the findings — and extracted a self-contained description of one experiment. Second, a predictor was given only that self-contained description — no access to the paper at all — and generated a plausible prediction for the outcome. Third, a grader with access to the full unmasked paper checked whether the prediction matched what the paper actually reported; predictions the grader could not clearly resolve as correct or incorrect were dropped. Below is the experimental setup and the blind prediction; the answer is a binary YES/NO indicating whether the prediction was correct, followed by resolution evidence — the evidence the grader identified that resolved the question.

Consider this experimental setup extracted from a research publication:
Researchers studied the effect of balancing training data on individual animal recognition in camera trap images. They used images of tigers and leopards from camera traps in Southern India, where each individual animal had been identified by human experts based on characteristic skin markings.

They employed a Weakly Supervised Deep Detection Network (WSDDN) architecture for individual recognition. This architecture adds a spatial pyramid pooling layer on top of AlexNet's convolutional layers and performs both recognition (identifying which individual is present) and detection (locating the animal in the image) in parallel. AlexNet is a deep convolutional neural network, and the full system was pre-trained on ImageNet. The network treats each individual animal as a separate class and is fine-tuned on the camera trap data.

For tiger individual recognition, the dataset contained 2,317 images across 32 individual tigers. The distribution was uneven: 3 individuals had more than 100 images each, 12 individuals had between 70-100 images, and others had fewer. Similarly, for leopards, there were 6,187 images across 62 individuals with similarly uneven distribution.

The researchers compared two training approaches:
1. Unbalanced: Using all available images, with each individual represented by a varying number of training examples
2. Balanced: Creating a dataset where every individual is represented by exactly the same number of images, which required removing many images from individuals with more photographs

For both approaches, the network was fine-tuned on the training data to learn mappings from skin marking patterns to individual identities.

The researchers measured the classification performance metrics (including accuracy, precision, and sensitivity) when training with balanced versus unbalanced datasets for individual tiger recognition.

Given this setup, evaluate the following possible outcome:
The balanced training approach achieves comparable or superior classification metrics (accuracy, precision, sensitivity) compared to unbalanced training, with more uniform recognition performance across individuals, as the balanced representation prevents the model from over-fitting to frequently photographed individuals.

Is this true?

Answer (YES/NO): YES